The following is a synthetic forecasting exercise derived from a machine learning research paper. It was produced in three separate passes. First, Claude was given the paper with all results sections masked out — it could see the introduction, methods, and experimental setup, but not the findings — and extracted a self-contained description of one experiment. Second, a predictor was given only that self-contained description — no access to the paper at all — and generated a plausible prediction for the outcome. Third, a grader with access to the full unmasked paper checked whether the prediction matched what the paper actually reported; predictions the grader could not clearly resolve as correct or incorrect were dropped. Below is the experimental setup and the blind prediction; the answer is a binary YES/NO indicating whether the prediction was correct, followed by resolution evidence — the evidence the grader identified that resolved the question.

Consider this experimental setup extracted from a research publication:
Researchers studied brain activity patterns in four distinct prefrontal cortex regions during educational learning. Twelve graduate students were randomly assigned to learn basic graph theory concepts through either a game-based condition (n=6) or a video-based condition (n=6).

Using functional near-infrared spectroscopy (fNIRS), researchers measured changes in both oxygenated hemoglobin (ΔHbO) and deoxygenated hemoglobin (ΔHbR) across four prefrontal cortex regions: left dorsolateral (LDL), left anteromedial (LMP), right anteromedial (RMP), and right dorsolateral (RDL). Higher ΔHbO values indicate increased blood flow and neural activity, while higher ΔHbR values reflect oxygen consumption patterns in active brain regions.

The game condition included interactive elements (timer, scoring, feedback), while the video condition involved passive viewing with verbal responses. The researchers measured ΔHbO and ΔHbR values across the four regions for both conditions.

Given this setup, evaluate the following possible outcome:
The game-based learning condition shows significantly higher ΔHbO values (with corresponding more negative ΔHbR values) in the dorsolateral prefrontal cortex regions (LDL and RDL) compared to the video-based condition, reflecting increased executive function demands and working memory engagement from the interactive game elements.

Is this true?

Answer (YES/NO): NO